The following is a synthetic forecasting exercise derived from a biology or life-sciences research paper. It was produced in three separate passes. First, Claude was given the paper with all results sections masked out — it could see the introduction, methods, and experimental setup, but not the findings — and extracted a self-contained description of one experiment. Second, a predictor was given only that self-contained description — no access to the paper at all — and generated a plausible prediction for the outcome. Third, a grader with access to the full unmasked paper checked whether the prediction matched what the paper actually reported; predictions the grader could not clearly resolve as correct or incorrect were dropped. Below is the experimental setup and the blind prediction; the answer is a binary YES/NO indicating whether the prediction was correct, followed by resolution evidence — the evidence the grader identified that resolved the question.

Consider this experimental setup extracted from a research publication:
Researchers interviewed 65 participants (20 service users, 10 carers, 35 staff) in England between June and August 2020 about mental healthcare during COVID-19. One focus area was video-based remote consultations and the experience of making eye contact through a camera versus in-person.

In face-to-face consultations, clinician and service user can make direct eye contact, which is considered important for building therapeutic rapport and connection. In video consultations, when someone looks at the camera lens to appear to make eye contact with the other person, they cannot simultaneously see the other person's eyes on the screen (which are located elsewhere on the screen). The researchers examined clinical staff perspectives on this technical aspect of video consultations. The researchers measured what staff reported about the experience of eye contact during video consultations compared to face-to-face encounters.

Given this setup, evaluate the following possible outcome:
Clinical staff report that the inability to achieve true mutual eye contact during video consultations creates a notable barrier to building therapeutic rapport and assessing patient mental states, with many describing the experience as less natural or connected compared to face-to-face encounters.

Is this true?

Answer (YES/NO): YES